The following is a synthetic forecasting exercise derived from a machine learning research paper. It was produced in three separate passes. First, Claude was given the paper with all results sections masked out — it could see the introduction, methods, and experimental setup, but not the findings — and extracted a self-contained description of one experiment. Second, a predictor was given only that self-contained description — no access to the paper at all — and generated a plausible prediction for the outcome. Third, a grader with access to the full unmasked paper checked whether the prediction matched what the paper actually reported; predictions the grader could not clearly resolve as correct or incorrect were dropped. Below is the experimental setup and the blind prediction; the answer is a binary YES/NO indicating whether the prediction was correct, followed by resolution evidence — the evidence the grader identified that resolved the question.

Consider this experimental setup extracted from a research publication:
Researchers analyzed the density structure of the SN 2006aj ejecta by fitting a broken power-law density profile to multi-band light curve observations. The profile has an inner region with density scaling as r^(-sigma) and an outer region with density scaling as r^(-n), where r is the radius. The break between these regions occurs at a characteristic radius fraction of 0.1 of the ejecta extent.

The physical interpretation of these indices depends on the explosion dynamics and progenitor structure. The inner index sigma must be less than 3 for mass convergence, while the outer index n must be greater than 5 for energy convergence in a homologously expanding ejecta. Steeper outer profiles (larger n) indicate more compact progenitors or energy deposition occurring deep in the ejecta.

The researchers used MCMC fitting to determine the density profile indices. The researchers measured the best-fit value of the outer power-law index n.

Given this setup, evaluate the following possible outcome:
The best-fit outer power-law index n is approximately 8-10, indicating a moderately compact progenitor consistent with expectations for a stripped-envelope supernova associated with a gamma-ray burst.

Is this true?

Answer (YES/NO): NO